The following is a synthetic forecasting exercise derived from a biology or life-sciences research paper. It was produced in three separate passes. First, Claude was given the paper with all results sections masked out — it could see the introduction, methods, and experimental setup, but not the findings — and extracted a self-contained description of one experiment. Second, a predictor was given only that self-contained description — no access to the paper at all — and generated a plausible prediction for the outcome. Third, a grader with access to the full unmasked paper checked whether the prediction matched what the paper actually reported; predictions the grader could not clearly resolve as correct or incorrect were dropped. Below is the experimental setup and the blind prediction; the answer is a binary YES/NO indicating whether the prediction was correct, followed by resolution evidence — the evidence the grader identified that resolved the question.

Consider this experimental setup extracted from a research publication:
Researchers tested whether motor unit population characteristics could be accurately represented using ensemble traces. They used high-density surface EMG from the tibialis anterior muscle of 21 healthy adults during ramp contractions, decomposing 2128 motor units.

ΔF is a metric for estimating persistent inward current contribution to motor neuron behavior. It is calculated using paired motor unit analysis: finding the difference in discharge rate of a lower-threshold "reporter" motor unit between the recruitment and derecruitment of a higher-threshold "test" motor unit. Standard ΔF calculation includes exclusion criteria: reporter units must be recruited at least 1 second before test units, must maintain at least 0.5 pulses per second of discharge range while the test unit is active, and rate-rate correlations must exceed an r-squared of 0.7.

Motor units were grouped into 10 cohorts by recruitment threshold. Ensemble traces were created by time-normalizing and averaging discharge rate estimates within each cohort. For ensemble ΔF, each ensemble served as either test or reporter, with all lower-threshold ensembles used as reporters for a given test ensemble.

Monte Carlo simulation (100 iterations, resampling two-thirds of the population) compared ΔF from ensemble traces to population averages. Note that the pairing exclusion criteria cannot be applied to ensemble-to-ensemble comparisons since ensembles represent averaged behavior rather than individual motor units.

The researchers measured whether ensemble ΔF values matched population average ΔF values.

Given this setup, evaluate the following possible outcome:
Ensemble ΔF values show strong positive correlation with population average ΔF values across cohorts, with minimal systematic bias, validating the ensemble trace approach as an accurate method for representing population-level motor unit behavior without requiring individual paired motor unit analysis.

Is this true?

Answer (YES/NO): NO